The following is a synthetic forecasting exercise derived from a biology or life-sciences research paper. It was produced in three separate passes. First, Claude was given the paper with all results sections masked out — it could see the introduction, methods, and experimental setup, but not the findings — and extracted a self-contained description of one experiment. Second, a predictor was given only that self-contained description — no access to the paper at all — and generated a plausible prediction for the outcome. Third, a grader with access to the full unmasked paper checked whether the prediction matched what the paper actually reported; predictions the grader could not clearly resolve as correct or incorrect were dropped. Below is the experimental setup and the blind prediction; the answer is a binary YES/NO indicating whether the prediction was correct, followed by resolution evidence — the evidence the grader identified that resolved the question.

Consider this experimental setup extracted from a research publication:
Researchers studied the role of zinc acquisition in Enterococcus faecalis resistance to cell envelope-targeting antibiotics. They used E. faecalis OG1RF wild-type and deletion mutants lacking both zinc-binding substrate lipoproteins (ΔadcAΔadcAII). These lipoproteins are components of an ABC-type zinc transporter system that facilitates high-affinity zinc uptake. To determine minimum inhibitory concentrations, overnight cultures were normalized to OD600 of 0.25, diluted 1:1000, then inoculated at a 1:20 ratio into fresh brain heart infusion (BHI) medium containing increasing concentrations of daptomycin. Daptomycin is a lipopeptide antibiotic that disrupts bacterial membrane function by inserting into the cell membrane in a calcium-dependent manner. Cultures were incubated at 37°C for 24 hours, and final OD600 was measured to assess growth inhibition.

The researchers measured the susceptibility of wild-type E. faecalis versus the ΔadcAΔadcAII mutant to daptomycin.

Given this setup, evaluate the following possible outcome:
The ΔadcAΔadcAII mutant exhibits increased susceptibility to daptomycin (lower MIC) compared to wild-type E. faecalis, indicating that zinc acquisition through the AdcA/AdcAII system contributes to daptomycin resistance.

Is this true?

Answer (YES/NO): YES